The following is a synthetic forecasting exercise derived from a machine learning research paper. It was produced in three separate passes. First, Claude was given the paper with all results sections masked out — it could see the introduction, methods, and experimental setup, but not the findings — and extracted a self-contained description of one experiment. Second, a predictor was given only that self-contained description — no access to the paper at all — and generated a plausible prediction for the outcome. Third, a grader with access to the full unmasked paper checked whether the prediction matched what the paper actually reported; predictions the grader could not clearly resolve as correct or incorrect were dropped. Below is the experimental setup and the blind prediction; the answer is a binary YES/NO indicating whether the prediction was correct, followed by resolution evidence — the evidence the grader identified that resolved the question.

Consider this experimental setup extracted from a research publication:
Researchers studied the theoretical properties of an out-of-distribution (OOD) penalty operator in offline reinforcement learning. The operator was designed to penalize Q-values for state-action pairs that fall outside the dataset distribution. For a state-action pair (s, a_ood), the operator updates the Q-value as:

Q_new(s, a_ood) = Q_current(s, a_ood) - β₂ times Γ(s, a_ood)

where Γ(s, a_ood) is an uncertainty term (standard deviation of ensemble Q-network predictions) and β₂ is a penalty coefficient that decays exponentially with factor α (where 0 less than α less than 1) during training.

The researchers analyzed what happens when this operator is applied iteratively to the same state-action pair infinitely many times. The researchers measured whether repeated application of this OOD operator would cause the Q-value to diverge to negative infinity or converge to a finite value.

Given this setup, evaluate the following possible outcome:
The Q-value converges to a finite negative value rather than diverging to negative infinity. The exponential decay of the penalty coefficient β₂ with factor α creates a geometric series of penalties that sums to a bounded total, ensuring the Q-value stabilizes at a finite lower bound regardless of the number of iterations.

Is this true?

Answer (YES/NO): YES